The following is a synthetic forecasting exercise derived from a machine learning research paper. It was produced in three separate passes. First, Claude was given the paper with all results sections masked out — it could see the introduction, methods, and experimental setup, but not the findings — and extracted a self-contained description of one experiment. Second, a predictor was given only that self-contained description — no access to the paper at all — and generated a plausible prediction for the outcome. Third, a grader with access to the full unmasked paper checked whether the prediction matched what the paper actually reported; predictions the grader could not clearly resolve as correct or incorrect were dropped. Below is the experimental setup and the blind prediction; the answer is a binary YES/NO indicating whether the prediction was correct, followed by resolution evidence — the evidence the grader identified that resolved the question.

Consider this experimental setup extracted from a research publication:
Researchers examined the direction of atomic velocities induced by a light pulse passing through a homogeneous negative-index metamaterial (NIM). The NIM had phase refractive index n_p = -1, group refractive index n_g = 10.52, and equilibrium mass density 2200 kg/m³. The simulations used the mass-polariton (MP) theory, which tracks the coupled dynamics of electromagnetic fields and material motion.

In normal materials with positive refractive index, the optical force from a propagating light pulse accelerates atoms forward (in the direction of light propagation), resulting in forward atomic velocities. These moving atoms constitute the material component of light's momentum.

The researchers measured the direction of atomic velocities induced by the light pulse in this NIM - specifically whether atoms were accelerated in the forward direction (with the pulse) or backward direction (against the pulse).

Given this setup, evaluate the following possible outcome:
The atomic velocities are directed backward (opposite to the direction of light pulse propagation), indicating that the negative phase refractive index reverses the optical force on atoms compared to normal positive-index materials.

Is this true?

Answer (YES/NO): YES